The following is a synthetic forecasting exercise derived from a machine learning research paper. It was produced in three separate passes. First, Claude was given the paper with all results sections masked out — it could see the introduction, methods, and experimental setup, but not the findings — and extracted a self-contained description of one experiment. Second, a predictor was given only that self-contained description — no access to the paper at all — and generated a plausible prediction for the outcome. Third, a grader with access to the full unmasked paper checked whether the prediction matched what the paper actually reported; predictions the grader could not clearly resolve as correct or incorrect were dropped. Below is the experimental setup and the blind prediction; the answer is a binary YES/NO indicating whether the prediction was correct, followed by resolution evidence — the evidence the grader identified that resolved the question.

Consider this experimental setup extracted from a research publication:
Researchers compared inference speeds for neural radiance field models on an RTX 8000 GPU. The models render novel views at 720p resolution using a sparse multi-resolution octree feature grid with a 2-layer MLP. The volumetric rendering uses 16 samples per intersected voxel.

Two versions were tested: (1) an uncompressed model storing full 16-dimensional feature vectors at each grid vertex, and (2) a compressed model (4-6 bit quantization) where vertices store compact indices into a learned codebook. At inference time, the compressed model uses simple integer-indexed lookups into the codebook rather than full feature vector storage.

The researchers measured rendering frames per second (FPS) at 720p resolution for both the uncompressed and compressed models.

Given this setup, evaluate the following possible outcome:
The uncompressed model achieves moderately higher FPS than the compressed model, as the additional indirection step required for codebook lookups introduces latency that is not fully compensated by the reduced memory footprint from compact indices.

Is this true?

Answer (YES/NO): NO